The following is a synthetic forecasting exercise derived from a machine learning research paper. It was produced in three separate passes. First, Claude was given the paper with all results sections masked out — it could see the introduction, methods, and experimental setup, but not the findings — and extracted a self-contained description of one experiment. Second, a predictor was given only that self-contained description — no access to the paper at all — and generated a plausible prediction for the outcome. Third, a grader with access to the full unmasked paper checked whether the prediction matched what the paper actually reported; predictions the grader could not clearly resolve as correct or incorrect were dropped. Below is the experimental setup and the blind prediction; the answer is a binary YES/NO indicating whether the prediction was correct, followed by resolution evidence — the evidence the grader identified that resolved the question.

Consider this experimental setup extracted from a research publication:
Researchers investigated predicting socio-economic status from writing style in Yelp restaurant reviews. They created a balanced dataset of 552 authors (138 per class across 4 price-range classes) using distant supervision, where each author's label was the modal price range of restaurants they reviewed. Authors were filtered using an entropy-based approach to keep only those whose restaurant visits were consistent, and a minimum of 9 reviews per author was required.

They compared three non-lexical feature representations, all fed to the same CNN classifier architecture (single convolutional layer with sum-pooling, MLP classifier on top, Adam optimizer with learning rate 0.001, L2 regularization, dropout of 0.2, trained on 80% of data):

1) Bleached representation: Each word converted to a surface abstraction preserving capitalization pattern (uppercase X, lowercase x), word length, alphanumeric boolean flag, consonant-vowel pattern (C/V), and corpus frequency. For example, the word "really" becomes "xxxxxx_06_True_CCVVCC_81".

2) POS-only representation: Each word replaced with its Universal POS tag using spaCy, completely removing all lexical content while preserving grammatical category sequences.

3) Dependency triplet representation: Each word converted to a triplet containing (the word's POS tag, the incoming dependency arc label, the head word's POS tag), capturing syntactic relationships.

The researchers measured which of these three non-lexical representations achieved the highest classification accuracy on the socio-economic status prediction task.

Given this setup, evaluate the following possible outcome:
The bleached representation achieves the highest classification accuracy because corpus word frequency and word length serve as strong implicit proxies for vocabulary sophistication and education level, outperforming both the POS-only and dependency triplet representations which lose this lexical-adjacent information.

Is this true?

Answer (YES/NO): NO